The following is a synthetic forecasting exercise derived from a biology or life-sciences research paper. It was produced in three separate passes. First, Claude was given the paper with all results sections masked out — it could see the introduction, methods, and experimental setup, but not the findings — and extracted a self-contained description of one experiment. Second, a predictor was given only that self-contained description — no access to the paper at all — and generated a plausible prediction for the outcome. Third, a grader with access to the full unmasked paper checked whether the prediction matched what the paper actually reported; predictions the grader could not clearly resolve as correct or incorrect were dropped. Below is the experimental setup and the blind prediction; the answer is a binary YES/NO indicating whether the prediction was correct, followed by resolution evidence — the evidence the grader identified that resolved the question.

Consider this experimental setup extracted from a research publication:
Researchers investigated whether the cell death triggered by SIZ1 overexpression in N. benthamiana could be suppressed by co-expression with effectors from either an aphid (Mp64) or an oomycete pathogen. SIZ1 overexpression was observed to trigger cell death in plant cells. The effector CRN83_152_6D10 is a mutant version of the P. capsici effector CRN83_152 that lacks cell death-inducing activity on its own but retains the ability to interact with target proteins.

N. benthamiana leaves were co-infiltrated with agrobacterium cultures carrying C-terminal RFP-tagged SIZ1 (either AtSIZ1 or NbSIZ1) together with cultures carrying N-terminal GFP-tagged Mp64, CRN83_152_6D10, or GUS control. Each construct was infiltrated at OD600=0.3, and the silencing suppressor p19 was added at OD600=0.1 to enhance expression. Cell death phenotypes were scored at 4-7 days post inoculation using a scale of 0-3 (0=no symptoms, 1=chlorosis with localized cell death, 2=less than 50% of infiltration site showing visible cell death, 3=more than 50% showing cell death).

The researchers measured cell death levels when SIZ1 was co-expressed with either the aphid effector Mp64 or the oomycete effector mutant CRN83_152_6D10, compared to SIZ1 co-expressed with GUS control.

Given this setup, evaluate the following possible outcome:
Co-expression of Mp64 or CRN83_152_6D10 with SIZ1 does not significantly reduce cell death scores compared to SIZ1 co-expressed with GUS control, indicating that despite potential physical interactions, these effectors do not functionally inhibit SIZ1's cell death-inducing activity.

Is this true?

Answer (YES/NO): YES